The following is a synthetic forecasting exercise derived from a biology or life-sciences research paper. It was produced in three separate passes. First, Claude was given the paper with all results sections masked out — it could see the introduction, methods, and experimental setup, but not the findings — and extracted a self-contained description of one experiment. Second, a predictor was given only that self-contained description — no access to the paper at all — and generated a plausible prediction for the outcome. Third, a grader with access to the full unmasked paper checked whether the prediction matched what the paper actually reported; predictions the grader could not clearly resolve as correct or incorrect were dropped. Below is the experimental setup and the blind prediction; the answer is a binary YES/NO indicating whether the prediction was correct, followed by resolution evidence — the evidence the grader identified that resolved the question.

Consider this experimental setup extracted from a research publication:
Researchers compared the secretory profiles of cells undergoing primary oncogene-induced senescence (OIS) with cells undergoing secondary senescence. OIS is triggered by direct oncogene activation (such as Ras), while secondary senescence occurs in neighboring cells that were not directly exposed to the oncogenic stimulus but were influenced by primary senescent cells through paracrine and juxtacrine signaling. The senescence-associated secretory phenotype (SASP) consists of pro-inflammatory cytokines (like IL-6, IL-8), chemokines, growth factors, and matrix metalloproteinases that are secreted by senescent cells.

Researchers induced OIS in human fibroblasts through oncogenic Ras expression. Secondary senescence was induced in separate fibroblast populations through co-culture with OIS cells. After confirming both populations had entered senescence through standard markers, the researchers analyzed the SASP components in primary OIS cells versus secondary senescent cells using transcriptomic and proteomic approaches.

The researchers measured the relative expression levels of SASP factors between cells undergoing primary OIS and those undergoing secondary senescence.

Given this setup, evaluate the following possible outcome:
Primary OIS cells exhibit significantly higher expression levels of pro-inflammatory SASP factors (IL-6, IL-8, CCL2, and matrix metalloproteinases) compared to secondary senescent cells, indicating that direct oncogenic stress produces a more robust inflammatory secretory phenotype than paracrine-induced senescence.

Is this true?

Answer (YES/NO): YES